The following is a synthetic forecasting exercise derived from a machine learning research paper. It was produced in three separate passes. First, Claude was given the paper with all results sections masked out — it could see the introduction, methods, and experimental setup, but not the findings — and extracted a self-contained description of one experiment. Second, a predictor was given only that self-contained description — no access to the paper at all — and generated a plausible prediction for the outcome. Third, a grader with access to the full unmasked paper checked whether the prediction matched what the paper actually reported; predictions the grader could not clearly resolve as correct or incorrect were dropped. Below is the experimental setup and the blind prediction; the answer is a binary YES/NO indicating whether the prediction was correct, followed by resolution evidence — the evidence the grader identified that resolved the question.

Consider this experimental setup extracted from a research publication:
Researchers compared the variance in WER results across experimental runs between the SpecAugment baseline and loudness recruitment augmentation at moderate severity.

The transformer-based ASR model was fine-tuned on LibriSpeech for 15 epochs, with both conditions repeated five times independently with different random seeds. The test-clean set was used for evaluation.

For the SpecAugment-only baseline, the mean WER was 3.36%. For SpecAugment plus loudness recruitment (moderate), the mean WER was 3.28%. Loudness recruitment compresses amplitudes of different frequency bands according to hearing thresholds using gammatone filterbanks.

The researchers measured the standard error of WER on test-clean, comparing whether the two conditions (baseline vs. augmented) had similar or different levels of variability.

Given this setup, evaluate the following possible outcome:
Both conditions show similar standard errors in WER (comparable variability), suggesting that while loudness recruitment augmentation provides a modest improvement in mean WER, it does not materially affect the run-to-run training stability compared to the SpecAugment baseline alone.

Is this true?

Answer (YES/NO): YES